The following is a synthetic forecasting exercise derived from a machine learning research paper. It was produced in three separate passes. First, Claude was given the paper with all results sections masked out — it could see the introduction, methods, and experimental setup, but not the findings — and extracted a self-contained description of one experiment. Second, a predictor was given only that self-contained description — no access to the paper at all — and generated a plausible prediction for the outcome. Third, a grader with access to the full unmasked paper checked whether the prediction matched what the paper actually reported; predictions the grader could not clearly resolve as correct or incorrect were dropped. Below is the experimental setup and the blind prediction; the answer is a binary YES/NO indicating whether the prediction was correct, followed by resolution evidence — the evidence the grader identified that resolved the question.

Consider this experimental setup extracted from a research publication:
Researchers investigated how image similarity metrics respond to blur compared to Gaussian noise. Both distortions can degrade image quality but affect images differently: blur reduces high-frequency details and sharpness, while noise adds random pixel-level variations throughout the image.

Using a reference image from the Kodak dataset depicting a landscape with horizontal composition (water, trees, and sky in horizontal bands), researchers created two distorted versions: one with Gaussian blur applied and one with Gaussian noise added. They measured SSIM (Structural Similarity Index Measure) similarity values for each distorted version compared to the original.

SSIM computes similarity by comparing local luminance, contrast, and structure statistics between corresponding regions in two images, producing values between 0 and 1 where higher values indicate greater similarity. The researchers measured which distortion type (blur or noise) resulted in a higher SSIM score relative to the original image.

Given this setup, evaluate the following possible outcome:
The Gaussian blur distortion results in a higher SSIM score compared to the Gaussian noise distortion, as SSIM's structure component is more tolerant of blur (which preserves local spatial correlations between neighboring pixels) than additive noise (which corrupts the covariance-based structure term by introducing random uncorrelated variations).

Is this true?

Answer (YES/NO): YES